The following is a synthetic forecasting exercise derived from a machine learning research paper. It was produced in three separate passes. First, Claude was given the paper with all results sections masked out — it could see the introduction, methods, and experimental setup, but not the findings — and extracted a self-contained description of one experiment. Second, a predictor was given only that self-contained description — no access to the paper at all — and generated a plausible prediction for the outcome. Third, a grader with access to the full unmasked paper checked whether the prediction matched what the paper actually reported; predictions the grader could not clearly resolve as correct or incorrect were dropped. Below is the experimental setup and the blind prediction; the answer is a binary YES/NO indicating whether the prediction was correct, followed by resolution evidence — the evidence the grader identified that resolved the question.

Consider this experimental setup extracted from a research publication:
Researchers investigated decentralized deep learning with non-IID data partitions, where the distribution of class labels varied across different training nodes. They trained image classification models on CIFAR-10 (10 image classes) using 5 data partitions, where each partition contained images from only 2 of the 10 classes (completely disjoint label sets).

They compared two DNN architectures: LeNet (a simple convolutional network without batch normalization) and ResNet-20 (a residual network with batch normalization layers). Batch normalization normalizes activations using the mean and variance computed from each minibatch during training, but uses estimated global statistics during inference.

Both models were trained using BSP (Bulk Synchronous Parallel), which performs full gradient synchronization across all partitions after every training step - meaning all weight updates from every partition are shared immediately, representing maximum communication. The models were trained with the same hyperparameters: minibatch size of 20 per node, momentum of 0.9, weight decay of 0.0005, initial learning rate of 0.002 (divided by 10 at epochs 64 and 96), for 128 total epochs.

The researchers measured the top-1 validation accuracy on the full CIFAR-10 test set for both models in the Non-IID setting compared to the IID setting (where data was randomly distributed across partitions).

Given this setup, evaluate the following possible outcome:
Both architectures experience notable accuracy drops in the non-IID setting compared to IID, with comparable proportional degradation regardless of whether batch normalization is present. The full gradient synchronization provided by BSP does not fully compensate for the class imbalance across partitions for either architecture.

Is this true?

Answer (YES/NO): NO